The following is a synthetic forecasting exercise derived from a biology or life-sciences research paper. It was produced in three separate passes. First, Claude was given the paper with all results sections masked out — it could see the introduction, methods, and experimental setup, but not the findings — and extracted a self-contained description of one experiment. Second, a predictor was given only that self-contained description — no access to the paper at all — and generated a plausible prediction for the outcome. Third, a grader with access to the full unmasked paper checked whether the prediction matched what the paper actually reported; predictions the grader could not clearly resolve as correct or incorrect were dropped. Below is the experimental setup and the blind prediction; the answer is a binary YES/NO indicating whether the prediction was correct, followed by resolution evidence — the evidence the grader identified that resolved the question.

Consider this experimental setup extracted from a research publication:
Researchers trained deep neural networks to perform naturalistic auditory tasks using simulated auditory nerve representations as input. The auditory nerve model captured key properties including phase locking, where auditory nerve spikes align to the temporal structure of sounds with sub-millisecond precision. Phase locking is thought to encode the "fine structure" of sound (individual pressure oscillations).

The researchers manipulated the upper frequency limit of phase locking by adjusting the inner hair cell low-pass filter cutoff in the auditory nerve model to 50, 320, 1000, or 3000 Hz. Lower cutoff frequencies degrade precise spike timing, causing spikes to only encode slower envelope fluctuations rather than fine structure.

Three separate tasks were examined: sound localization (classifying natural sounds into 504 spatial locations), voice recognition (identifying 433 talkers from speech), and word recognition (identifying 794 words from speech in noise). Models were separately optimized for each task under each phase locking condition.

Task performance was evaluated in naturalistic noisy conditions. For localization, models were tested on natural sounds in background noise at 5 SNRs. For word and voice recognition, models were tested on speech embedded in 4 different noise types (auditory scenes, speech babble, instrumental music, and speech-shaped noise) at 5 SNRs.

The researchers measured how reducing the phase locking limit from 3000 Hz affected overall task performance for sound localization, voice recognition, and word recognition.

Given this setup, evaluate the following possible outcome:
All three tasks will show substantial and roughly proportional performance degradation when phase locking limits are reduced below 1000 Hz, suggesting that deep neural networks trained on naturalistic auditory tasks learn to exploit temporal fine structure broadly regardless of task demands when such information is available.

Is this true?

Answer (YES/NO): NO